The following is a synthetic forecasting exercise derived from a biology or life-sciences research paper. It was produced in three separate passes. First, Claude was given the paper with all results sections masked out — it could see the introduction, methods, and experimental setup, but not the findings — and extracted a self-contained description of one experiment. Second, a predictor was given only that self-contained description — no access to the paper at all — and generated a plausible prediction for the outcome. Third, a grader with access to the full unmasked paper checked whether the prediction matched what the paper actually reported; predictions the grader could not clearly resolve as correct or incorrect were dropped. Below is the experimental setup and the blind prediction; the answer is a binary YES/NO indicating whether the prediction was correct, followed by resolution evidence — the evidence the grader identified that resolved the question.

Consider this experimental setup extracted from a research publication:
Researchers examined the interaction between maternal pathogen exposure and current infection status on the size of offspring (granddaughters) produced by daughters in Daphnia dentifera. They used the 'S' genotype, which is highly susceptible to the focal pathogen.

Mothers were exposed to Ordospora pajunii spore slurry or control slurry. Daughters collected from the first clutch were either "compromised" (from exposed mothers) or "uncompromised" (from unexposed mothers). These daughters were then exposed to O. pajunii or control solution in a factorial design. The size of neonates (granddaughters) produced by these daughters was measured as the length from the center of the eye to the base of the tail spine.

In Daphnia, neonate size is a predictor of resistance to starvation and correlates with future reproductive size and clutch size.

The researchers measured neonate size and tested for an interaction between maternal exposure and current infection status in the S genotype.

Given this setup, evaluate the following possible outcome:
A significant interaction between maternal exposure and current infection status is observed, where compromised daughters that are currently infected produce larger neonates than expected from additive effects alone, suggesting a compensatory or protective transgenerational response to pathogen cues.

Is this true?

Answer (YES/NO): NO